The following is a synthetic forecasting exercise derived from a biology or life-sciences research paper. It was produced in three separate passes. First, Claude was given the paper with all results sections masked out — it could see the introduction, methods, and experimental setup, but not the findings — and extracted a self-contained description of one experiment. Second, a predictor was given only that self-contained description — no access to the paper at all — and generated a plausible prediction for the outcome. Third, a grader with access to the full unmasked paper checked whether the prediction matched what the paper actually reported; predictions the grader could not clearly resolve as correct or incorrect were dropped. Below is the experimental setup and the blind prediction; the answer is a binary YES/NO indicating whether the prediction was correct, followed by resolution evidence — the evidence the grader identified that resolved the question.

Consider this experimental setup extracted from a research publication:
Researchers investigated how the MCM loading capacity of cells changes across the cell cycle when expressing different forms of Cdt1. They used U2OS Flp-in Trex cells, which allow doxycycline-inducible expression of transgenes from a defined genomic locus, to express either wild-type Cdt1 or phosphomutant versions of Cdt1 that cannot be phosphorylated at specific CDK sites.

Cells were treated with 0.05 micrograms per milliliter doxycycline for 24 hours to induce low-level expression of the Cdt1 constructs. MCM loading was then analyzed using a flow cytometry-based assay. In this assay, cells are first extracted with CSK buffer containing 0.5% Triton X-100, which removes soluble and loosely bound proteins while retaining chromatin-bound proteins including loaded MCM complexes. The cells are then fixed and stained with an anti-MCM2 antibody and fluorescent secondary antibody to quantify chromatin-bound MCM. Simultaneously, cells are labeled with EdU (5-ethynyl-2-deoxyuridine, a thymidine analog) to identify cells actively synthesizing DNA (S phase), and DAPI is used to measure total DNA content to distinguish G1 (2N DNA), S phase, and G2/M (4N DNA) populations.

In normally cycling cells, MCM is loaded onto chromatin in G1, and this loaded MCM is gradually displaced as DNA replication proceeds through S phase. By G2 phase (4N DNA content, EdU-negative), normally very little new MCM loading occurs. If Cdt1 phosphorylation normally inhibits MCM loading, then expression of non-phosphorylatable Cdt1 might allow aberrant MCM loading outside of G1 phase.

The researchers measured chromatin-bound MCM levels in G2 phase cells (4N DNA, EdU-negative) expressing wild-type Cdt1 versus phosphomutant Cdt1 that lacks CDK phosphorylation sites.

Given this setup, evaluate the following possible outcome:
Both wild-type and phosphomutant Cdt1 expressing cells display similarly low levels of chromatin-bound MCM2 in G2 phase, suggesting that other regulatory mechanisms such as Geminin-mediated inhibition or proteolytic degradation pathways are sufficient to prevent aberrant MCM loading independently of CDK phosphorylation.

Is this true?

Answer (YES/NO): NO